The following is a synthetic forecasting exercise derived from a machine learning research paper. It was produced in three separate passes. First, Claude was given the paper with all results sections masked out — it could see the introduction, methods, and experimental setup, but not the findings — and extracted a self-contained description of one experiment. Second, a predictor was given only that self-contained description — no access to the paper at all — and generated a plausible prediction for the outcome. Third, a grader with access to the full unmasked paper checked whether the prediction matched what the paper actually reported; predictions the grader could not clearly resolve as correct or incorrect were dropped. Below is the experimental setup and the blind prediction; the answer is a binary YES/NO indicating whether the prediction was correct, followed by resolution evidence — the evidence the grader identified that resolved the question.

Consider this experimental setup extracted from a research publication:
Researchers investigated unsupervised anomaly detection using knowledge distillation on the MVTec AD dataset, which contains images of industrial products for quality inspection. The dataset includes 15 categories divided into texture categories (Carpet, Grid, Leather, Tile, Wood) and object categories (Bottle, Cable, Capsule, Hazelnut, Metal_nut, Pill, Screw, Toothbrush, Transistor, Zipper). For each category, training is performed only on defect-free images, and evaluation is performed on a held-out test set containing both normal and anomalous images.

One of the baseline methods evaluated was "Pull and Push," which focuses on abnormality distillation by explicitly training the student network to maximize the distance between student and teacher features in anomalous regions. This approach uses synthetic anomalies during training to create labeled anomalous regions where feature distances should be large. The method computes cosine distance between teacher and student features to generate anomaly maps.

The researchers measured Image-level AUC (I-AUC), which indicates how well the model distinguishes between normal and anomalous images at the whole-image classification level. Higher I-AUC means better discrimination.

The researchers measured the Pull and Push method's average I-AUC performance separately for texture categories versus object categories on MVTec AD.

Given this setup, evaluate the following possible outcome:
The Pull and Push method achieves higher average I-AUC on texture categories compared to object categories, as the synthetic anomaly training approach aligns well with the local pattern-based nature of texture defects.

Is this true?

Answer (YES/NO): NO